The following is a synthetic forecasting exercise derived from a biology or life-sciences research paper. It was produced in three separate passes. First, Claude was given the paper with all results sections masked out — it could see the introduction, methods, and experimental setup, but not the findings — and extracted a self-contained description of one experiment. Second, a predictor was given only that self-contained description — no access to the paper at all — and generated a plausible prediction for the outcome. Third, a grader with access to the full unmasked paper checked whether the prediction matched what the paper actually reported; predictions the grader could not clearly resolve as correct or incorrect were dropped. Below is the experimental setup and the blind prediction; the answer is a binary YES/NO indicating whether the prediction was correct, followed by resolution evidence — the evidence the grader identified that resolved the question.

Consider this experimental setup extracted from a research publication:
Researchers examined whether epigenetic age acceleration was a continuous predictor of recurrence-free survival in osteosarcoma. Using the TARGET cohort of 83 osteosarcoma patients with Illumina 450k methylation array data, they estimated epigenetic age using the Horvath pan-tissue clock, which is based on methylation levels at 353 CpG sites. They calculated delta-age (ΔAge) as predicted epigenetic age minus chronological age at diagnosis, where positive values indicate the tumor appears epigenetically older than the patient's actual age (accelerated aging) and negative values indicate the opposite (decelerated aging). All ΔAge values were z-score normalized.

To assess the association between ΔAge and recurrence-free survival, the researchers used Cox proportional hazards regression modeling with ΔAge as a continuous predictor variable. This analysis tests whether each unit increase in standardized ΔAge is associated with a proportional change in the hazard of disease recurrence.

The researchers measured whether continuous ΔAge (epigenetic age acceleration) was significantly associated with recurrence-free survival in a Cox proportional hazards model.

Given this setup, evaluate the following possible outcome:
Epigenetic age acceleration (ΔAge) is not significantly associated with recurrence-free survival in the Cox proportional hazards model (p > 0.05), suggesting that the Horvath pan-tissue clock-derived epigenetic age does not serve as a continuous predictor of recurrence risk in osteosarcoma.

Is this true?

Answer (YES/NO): NO